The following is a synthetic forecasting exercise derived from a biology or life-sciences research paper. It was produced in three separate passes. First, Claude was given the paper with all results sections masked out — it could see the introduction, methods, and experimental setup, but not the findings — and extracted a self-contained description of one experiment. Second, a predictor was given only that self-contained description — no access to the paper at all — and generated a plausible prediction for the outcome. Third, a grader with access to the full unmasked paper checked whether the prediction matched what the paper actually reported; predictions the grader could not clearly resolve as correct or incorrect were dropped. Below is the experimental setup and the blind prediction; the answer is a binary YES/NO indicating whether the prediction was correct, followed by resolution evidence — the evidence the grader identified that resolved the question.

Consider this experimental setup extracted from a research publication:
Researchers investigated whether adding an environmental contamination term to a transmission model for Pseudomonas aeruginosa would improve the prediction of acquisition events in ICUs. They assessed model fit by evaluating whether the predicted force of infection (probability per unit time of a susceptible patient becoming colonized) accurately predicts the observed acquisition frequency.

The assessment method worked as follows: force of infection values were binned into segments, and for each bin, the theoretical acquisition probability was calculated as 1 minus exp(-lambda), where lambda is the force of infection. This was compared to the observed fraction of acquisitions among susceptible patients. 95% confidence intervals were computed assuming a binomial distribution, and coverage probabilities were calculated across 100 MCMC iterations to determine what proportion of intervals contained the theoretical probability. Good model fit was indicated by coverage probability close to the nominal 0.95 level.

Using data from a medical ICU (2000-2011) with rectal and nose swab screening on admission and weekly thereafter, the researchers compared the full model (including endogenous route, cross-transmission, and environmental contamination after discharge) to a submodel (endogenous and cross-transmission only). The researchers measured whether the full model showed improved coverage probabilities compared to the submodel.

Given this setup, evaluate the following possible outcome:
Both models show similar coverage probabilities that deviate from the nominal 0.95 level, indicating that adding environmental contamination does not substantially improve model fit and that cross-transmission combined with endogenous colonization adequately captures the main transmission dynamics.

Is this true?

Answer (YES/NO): YES